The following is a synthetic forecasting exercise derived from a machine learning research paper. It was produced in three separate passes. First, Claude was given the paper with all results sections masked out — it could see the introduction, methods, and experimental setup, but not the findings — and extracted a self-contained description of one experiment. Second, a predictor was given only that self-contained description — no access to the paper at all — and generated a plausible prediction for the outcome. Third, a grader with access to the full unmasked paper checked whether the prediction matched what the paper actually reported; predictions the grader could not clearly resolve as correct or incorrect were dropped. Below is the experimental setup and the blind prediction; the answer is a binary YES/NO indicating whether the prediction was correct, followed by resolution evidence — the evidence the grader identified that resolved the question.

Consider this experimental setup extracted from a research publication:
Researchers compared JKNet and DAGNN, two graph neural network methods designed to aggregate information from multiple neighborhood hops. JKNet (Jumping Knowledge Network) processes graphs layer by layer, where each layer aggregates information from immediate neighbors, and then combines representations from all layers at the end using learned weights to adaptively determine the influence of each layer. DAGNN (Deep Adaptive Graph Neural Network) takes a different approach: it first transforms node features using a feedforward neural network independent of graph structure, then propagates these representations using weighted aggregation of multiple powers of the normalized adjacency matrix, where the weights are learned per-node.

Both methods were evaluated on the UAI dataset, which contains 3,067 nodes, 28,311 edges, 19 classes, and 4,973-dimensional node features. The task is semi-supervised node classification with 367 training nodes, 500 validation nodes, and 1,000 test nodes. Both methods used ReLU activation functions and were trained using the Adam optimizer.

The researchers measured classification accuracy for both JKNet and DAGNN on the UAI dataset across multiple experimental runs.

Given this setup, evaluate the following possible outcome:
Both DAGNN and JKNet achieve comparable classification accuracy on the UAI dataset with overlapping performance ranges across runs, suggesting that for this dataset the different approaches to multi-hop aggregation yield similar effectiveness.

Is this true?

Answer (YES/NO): YES